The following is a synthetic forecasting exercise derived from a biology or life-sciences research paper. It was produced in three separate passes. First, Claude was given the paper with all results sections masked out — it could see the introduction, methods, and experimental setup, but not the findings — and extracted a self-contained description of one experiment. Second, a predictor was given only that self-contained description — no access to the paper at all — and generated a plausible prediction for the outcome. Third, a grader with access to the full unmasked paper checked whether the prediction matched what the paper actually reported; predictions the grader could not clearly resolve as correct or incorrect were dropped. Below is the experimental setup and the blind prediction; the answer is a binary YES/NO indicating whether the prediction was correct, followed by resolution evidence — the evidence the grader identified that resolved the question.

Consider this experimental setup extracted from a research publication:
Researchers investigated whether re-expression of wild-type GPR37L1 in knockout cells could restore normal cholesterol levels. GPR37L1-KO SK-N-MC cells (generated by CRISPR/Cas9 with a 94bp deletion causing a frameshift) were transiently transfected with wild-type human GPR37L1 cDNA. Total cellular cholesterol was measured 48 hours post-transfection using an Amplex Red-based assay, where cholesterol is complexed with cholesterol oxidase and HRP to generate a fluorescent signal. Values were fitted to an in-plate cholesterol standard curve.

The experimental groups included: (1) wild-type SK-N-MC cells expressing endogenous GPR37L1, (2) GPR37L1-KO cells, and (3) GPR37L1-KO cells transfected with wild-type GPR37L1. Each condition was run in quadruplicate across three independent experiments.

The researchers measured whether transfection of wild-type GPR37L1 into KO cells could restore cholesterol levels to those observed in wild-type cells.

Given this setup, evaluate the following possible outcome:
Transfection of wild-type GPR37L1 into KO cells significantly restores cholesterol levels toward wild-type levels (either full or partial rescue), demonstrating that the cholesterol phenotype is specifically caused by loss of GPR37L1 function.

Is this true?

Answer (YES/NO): YES